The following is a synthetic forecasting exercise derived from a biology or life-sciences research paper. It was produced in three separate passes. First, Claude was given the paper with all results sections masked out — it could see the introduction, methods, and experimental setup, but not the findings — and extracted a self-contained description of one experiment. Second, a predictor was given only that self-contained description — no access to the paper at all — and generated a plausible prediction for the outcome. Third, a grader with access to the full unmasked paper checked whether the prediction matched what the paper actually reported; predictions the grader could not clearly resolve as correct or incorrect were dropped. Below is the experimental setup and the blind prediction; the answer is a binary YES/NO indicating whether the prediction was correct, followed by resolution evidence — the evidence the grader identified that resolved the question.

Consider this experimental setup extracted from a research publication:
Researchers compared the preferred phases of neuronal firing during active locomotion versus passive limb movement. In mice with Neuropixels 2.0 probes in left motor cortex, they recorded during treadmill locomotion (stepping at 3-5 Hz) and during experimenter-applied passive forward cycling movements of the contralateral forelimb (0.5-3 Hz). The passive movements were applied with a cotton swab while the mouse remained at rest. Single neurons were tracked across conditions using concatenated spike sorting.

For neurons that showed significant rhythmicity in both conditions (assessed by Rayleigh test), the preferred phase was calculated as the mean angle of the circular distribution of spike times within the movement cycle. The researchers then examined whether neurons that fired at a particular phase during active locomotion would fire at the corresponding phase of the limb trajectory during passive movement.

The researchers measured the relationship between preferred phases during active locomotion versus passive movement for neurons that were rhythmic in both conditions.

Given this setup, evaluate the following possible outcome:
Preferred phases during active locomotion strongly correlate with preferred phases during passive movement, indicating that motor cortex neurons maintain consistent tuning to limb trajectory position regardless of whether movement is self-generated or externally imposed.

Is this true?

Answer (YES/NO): NO